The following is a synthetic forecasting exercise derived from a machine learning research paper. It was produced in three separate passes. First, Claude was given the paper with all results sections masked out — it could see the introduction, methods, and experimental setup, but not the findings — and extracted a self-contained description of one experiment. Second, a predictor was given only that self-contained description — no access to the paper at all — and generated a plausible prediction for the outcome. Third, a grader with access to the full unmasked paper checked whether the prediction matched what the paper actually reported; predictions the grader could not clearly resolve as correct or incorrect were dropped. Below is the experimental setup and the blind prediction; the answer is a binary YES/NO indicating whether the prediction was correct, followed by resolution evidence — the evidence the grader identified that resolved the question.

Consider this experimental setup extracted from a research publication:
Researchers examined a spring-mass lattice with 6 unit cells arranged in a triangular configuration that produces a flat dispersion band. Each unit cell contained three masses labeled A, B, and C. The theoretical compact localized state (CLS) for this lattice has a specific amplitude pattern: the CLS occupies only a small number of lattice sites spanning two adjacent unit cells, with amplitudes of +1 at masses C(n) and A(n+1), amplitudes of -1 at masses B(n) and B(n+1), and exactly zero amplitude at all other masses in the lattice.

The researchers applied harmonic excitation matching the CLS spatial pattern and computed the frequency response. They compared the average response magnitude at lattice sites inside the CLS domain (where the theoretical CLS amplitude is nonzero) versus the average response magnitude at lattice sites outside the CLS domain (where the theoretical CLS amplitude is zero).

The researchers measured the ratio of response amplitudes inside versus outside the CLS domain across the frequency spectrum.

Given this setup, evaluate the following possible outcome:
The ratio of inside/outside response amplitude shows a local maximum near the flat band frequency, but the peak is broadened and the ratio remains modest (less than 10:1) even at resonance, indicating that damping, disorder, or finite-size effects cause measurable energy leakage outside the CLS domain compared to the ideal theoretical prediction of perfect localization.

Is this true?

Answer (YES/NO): NO